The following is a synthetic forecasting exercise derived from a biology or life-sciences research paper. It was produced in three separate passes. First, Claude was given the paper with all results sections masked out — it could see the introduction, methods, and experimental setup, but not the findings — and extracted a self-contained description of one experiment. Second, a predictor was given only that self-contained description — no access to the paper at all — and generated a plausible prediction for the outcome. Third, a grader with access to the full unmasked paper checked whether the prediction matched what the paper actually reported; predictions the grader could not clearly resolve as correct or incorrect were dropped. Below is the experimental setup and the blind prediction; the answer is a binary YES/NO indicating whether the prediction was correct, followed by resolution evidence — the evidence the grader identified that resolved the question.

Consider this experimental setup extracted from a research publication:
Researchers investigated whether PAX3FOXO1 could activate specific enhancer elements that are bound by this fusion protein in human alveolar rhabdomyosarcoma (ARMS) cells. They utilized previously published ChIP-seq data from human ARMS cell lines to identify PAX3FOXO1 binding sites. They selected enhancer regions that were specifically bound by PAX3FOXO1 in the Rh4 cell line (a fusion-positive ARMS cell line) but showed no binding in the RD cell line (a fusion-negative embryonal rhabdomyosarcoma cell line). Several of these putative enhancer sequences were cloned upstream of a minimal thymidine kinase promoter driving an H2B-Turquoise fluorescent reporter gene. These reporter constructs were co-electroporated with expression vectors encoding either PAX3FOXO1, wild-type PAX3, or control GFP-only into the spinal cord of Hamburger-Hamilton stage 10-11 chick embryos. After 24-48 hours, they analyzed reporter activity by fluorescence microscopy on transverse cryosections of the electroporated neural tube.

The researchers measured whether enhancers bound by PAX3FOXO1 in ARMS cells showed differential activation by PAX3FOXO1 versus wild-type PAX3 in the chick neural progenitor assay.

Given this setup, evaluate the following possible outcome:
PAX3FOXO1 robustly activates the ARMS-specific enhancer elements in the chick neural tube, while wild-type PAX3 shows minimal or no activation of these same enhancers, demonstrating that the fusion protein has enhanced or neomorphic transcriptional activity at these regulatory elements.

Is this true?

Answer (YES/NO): NO